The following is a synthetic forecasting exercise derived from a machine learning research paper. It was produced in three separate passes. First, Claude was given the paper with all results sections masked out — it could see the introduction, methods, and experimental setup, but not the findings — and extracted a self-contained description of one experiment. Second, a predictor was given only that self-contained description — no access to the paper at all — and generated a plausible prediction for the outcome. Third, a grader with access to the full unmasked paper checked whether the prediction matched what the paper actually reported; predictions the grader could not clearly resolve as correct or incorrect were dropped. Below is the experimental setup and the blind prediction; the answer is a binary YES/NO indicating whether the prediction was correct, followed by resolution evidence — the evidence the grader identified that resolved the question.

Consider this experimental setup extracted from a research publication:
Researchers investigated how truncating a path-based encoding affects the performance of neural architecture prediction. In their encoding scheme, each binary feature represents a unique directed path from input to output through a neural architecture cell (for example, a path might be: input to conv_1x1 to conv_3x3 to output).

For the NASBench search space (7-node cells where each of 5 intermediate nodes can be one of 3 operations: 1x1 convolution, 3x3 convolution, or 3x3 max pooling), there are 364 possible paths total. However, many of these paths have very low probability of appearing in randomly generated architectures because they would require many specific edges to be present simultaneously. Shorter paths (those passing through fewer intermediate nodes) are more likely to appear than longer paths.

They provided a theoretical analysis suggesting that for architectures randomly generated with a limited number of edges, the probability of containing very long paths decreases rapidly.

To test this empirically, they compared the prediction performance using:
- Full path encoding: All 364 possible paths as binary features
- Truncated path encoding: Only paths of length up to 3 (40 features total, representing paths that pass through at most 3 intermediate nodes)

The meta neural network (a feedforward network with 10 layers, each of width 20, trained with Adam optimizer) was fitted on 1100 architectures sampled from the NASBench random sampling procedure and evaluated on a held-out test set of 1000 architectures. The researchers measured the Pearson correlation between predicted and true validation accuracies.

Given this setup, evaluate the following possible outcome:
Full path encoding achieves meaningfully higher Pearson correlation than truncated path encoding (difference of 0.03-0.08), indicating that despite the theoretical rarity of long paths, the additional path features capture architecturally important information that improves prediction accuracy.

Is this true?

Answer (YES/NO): NO